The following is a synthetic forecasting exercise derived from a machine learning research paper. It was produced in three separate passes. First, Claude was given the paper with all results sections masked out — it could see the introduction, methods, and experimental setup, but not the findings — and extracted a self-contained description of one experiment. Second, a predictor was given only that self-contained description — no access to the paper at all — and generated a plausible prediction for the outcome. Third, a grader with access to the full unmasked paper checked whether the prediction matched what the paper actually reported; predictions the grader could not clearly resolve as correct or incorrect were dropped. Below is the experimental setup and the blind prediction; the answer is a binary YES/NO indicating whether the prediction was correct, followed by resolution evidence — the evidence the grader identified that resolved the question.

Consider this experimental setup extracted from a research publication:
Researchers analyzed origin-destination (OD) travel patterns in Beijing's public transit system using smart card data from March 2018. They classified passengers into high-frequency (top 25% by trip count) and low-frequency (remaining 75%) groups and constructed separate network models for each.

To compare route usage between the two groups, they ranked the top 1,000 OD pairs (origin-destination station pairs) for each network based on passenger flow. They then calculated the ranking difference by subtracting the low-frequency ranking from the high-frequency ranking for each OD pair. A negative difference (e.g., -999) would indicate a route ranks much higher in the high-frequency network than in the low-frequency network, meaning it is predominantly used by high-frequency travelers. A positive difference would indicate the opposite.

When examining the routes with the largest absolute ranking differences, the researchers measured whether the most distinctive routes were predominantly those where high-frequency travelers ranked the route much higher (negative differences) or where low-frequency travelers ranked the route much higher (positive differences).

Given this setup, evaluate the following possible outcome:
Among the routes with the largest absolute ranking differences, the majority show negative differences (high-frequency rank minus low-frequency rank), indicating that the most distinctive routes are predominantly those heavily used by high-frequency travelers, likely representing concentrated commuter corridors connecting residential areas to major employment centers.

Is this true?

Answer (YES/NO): NO